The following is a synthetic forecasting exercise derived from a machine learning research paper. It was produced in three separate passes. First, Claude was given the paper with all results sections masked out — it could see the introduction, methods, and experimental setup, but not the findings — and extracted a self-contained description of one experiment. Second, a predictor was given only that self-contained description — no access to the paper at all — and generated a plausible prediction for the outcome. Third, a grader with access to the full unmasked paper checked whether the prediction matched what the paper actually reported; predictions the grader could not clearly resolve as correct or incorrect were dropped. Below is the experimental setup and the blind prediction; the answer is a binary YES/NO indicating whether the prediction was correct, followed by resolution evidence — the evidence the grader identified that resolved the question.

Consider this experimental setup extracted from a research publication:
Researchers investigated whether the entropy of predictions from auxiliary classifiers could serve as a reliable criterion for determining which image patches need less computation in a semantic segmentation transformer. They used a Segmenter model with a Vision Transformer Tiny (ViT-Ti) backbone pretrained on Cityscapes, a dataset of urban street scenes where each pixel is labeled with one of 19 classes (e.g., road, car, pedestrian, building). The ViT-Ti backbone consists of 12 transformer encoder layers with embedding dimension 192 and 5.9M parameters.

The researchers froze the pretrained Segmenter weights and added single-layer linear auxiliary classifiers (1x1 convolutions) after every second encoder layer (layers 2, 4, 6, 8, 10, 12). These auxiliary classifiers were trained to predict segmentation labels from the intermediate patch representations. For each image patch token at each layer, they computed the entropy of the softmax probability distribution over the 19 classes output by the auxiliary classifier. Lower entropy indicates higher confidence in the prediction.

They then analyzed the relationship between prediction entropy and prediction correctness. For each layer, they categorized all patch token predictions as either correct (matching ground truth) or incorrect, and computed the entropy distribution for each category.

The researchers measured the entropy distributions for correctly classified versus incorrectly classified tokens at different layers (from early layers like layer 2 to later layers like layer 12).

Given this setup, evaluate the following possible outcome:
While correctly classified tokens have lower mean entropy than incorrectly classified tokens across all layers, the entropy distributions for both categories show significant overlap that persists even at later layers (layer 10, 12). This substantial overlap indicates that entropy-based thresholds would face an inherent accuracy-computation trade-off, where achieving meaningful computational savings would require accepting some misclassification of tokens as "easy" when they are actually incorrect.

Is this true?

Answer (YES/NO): NO